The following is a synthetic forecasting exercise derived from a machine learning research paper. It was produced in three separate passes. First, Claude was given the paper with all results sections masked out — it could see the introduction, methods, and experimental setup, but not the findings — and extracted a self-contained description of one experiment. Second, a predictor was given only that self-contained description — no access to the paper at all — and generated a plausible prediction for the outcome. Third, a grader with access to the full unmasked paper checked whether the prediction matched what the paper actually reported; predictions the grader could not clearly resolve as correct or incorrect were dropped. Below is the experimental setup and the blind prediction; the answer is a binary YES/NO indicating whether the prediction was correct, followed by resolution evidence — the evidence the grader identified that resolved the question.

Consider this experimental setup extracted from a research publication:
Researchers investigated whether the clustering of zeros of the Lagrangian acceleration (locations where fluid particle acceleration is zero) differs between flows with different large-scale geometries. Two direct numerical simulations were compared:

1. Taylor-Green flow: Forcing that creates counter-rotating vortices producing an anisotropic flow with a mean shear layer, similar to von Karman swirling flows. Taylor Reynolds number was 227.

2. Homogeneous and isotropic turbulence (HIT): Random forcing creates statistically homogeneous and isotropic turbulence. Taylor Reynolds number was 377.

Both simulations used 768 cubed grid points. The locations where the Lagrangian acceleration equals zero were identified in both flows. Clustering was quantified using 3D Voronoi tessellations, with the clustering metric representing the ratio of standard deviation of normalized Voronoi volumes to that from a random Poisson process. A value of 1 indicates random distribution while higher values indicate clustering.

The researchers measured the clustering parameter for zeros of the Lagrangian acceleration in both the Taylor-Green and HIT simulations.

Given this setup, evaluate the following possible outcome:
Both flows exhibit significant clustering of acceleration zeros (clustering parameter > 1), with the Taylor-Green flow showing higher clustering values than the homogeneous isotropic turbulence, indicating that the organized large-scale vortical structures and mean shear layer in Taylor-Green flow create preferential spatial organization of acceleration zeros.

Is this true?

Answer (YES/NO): NO